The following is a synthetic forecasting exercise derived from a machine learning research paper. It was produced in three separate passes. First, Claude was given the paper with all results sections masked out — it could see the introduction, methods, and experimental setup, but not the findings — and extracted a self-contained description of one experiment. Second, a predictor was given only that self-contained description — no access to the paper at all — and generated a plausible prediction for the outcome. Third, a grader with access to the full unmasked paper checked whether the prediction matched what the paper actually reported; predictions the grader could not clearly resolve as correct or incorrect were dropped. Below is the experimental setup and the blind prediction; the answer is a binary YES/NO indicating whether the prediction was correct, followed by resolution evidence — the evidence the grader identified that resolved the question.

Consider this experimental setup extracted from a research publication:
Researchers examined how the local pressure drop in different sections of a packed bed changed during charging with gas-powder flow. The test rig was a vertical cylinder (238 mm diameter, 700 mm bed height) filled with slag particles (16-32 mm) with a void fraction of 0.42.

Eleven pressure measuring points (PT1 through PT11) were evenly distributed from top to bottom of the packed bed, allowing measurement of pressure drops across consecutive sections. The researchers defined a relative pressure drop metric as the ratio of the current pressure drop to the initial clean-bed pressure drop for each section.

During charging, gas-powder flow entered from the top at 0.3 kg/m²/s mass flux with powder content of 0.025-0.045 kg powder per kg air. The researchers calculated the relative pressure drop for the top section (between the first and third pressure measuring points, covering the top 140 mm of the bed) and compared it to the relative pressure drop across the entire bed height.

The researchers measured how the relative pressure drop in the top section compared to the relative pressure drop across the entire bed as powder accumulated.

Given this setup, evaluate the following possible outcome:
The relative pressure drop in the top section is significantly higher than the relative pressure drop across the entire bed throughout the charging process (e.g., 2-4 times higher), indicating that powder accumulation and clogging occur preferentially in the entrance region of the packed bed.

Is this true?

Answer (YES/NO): NO